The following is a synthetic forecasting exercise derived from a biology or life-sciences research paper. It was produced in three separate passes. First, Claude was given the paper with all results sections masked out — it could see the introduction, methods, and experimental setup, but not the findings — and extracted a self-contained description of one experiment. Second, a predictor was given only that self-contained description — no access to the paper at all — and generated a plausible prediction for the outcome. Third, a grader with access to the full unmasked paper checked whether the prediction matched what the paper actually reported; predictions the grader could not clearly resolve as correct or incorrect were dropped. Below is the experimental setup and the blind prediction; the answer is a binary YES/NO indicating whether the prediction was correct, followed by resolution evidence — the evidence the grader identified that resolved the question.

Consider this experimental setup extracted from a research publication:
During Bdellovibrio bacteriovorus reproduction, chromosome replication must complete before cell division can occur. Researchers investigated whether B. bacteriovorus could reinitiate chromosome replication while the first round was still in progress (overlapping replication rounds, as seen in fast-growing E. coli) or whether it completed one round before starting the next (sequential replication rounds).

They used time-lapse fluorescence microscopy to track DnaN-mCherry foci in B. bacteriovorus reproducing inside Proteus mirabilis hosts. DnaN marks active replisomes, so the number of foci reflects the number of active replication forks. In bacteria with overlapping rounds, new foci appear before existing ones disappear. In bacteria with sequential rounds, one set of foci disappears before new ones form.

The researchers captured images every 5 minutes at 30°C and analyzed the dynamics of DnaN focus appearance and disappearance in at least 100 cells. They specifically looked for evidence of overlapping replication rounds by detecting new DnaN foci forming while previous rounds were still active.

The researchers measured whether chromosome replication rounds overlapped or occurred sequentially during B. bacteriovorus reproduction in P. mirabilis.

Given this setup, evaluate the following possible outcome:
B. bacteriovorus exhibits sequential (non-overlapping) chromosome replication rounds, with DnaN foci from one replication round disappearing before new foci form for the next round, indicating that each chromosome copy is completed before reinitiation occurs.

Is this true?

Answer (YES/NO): NO